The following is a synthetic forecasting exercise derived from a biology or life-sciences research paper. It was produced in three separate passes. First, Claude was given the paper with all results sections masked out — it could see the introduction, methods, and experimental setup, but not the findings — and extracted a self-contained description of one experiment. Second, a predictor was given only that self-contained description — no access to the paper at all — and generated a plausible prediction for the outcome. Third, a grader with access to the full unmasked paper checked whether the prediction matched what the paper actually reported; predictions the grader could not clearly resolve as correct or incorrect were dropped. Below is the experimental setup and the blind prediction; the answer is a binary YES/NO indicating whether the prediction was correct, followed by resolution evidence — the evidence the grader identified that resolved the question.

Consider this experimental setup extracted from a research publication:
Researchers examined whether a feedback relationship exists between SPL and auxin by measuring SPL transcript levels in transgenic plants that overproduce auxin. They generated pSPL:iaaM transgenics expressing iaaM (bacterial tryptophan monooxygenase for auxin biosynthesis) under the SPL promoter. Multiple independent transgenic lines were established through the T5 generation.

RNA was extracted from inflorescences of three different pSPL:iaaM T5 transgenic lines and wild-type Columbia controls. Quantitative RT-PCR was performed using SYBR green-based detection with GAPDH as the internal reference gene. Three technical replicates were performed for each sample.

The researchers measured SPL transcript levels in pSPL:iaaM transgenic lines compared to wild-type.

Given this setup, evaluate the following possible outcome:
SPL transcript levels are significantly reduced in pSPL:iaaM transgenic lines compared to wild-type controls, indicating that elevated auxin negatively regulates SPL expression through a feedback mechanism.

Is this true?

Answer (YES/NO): NO